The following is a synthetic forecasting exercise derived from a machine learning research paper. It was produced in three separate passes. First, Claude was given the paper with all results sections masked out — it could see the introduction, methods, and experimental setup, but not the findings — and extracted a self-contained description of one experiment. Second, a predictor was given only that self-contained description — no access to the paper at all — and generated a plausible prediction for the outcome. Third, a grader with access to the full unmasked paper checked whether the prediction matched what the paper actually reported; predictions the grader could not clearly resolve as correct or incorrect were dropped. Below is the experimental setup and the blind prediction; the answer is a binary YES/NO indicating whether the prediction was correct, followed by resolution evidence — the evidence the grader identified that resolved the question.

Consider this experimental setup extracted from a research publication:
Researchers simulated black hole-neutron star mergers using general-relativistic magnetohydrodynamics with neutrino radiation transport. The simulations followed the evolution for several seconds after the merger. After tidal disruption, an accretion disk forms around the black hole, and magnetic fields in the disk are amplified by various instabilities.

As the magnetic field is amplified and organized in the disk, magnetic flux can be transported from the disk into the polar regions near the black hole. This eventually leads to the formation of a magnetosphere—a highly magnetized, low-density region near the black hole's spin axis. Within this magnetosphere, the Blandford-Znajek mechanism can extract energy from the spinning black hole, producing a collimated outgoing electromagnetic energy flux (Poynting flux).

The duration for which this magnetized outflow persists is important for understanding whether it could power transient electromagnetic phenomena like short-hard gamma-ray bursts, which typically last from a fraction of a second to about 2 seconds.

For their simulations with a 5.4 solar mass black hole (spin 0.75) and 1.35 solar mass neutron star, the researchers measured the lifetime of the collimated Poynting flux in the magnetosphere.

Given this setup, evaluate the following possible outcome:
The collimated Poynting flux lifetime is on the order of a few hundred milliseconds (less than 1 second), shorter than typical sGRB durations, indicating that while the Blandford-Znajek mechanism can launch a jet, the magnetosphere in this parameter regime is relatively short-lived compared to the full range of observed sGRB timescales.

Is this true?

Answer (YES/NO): NO